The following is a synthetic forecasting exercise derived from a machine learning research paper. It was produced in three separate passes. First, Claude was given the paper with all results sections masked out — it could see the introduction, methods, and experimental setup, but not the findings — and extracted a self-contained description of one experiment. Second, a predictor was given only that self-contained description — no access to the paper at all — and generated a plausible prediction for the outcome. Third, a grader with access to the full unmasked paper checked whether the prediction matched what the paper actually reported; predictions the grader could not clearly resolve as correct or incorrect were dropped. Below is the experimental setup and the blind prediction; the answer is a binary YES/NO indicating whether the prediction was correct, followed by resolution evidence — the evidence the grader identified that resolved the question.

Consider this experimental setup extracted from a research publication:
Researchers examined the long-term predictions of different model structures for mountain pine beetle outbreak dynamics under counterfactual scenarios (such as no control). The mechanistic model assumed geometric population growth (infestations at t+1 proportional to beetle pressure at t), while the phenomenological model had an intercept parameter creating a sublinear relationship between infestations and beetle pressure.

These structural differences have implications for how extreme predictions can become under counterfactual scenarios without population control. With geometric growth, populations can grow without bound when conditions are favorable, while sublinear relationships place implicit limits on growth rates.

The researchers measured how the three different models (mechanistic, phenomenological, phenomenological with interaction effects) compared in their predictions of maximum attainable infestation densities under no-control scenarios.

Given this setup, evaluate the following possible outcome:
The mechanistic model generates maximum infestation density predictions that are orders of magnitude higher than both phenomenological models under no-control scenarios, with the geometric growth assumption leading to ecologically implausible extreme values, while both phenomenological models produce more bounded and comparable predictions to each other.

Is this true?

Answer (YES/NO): NO